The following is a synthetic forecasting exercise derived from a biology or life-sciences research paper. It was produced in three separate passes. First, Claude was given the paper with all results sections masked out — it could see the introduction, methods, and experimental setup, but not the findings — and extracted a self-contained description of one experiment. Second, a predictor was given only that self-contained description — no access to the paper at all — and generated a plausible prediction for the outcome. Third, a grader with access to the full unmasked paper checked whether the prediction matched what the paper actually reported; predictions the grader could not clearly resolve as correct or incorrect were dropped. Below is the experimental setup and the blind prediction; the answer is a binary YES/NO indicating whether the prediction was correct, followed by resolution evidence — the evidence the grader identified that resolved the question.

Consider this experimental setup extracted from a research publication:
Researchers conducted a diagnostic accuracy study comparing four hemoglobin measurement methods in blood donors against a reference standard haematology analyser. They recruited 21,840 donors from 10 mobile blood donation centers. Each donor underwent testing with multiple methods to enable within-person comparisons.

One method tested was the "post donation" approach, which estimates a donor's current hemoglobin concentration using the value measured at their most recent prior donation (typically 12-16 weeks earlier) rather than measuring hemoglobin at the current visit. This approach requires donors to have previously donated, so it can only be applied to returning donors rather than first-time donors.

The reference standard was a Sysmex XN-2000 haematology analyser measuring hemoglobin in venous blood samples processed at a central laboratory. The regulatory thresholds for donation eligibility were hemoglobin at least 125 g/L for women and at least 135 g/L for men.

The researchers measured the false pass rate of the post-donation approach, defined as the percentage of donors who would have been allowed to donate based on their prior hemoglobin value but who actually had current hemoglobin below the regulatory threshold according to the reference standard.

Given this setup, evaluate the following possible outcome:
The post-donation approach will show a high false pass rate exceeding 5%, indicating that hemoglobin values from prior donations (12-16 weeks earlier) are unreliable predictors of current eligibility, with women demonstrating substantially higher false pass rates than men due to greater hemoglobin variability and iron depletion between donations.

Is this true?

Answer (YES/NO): NO